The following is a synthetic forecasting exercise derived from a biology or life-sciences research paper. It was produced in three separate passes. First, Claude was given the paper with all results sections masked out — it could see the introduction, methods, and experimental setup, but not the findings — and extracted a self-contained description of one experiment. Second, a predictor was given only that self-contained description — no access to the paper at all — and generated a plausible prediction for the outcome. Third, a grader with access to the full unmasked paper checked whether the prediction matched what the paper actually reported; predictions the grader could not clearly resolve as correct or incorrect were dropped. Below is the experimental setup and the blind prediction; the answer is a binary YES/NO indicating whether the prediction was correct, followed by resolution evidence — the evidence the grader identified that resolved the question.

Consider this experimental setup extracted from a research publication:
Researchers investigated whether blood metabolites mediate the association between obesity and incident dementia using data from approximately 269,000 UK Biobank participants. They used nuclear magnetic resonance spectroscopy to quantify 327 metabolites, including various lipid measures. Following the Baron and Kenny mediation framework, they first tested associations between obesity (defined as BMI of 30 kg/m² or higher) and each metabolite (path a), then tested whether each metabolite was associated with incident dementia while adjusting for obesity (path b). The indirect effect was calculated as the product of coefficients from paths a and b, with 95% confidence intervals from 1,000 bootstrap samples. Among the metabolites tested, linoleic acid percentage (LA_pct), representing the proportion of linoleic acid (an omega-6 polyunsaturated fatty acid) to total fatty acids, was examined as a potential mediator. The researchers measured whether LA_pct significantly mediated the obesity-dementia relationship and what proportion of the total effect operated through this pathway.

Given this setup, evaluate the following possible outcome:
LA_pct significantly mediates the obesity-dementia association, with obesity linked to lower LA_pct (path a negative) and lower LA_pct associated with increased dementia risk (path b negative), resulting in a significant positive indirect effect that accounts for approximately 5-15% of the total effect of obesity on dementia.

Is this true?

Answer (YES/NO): NO